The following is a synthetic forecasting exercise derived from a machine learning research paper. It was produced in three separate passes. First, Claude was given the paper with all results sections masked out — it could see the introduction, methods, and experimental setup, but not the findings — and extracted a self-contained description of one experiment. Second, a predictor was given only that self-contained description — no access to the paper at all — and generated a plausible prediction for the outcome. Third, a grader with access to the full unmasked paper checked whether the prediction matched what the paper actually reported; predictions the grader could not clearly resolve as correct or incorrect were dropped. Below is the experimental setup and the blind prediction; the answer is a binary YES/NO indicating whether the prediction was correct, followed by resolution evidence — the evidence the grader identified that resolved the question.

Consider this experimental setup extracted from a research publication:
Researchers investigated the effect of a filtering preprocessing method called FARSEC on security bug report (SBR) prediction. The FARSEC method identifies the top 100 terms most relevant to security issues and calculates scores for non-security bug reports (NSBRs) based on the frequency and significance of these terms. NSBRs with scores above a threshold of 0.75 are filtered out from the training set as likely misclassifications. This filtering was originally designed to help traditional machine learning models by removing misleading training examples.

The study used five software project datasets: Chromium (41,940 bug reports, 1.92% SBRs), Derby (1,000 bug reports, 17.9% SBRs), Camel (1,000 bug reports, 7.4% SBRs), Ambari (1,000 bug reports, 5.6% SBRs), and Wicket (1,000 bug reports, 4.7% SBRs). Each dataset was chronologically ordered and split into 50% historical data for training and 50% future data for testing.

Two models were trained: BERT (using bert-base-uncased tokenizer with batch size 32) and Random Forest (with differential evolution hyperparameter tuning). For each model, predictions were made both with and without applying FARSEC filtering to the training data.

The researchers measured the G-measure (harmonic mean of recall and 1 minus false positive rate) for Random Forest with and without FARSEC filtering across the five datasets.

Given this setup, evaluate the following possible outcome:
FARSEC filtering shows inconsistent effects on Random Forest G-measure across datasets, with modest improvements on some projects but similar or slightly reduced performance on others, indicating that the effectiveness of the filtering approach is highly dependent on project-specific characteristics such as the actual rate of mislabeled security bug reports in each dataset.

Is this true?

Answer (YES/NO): NO